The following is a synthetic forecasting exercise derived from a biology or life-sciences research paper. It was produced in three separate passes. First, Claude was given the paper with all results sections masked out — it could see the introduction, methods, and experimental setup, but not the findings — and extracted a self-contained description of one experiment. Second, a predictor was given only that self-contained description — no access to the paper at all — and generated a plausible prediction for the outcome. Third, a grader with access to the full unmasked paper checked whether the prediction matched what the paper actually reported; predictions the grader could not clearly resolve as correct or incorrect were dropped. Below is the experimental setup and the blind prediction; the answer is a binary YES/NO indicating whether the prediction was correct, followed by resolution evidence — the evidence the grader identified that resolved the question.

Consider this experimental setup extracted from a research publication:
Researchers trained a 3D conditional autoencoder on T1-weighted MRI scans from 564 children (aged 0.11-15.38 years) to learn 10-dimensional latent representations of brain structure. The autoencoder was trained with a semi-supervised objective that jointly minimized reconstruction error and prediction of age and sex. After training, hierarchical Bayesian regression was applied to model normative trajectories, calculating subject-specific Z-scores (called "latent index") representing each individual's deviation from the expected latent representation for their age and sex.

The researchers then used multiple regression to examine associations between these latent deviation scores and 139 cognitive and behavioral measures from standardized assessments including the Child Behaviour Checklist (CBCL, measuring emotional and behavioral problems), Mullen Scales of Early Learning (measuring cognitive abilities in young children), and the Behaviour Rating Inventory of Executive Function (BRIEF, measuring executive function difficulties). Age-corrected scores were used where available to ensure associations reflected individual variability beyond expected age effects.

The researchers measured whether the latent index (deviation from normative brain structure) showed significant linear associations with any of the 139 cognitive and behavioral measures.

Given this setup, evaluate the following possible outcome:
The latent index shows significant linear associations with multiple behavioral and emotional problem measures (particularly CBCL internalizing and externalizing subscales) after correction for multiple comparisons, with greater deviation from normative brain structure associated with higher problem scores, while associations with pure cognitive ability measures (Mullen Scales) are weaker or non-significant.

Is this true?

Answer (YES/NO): NO